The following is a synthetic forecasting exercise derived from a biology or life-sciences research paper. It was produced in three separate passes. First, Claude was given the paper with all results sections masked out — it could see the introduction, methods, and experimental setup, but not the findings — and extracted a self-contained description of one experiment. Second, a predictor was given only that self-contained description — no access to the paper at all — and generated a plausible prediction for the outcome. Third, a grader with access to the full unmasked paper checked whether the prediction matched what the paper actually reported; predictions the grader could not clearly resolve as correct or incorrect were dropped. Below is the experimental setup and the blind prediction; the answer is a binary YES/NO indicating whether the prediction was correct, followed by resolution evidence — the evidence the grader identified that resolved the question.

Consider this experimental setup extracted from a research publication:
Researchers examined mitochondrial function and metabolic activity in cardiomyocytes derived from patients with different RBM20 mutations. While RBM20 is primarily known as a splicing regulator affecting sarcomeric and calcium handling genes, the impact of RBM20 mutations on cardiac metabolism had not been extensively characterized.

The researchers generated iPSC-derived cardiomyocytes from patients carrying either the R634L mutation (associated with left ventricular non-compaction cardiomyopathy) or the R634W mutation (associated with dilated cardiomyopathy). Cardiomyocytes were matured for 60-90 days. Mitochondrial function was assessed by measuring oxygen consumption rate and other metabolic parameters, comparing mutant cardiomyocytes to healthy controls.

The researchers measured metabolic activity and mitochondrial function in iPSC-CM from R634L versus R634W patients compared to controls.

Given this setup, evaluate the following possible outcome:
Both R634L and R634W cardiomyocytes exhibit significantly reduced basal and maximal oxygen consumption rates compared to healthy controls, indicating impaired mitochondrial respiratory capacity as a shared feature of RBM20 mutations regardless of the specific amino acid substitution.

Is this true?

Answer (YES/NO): NO